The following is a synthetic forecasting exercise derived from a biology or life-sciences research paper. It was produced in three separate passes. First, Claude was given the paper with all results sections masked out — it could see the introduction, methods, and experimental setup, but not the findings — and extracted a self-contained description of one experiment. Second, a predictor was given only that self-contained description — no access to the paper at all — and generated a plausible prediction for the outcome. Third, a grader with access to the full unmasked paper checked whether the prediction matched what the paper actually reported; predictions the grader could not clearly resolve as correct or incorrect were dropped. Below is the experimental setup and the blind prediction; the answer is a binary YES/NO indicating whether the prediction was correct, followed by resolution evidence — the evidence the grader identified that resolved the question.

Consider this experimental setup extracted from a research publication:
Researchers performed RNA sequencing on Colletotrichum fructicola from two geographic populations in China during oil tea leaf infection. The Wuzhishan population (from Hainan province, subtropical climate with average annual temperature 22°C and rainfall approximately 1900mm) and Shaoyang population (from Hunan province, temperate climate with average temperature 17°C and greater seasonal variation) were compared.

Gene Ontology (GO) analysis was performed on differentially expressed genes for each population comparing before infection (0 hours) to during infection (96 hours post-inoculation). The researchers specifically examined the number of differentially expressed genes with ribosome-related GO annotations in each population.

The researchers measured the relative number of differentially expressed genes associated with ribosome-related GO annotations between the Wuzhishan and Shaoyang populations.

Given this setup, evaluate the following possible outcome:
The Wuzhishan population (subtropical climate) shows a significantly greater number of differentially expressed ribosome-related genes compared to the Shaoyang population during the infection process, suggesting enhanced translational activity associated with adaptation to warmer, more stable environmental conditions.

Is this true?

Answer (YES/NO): YES